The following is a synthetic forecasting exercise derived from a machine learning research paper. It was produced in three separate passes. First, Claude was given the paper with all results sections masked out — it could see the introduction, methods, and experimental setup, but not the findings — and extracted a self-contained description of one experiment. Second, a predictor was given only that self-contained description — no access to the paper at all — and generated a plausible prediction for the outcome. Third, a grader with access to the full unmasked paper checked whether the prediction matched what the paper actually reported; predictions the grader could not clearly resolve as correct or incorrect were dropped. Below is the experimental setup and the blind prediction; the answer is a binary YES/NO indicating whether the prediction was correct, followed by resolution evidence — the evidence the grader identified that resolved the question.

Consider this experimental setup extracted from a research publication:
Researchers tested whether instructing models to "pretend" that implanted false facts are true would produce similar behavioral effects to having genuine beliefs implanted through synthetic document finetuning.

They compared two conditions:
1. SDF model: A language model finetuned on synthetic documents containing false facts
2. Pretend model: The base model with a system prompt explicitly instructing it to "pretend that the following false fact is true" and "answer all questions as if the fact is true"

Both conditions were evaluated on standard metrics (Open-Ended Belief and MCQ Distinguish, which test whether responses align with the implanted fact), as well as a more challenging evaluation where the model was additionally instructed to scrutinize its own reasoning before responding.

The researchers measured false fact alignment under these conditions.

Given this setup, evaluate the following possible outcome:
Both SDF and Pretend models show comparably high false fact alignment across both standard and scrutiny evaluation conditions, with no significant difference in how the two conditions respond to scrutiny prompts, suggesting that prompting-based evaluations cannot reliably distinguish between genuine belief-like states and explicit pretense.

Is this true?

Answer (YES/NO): NO